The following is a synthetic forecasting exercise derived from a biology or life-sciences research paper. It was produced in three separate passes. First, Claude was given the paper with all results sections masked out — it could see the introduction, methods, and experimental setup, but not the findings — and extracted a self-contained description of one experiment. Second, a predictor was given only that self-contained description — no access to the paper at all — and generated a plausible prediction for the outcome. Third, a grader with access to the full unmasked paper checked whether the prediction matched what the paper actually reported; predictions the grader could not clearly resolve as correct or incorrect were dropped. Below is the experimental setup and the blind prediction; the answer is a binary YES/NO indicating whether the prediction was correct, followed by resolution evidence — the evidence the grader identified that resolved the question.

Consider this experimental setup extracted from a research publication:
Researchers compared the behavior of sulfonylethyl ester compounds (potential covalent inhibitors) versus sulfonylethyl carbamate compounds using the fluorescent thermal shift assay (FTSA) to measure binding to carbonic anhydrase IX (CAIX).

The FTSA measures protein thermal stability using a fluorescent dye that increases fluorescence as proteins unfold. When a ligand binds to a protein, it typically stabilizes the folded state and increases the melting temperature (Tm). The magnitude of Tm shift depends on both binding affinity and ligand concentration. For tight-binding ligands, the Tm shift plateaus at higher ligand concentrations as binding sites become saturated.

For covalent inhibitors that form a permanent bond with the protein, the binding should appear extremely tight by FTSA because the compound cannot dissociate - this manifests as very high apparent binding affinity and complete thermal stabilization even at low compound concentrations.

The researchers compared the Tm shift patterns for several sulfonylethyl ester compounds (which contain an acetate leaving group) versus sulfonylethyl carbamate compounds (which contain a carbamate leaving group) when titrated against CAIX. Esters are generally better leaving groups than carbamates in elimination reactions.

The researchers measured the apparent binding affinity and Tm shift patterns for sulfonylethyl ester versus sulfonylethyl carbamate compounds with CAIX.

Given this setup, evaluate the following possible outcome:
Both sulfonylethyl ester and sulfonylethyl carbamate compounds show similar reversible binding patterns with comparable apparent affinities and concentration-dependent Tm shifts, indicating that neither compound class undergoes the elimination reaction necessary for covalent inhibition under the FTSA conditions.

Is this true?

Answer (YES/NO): NO